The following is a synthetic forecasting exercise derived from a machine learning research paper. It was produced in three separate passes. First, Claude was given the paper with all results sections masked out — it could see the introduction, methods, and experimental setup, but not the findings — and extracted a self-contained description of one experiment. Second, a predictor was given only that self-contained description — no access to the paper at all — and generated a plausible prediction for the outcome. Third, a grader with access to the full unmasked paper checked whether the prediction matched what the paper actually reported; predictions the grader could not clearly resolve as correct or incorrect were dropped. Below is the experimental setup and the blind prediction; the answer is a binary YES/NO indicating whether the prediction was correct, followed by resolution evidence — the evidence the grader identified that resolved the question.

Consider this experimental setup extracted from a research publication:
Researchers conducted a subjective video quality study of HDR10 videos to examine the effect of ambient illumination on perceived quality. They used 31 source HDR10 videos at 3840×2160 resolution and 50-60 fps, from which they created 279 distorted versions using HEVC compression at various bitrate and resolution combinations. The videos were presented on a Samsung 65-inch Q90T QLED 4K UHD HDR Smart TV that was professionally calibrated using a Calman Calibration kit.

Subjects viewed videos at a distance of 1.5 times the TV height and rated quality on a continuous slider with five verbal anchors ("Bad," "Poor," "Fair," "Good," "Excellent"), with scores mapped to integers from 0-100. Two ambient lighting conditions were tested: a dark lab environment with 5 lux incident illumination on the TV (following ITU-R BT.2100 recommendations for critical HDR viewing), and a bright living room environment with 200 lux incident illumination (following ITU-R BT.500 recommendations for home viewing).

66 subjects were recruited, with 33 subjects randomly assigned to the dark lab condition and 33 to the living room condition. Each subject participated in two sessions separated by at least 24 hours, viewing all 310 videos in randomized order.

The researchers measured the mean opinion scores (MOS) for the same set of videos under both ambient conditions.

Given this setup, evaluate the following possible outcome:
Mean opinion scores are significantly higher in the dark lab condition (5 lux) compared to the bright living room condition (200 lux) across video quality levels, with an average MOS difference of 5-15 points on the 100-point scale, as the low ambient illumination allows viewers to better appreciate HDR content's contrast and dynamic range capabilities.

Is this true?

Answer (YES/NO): NO